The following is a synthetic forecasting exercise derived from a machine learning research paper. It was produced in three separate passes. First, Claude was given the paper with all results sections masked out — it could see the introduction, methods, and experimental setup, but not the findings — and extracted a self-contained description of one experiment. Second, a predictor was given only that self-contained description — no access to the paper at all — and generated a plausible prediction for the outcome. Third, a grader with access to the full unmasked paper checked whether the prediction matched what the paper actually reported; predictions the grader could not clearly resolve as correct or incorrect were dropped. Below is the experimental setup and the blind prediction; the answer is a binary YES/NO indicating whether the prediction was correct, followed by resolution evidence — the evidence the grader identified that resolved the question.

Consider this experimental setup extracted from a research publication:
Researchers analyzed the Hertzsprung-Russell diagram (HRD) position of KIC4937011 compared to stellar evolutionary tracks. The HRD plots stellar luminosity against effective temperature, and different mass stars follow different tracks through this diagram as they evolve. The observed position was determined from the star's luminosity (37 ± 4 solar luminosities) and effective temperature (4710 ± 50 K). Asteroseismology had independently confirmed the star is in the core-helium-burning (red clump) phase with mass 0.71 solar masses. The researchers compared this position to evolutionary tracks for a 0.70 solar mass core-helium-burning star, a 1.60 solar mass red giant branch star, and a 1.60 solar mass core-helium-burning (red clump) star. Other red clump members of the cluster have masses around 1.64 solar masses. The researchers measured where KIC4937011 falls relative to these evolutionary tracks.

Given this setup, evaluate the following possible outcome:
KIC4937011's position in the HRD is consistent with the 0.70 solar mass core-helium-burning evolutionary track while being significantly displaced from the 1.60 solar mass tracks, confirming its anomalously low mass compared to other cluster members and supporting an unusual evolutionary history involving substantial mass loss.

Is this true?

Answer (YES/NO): NO